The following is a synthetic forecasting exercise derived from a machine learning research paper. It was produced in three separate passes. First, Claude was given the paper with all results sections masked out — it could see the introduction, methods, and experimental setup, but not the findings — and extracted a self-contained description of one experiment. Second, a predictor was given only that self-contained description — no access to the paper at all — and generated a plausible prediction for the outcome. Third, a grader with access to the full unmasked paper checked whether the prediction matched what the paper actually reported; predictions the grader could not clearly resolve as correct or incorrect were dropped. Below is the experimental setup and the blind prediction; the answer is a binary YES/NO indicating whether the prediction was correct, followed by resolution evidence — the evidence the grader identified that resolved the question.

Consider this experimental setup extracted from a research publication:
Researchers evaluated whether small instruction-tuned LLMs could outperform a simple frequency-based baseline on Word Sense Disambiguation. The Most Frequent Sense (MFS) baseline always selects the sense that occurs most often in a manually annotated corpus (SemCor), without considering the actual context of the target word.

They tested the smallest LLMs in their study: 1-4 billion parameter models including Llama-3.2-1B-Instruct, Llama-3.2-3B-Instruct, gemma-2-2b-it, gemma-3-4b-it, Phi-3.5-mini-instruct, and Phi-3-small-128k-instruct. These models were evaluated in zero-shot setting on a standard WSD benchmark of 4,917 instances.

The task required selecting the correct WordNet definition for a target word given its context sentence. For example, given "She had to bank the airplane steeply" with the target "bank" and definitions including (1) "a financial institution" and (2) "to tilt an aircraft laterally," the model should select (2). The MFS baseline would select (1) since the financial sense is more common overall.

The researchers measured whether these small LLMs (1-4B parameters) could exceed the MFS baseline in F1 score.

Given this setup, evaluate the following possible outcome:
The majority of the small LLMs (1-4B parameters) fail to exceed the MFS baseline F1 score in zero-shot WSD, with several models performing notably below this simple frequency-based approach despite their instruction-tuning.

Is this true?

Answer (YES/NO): NO